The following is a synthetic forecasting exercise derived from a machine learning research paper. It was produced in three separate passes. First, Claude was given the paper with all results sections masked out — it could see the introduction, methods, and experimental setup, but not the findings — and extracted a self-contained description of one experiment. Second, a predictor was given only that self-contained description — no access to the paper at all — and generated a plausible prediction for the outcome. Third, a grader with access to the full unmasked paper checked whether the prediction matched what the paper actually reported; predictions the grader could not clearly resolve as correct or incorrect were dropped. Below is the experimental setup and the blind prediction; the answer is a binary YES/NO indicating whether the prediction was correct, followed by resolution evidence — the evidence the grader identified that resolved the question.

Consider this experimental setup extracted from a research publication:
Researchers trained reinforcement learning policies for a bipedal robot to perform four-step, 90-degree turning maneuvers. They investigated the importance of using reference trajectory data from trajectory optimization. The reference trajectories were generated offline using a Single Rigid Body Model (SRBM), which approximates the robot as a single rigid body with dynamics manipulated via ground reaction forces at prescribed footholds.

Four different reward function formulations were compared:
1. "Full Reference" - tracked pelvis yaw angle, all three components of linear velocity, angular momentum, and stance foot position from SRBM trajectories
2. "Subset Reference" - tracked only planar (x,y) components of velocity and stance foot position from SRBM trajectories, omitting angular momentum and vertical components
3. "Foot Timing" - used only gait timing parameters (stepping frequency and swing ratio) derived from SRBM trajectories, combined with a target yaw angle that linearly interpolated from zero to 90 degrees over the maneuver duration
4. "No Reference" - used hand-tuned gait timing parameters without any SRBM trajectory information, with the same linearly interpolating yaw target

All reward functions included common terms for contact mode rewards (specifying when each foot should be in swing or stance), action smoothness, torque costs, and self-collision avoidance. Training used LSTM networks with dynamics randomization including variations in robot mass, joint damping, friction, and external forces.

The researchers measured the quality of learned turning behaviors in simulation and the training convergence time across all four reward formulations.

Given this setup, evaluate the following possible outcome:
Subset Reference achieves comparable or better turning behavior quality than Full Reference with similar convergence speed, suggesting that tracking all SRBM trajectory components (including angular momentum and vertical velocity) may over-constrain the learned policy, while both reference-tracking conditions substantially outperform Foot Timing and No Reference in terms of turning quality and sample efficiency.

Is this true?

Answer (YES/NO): NO